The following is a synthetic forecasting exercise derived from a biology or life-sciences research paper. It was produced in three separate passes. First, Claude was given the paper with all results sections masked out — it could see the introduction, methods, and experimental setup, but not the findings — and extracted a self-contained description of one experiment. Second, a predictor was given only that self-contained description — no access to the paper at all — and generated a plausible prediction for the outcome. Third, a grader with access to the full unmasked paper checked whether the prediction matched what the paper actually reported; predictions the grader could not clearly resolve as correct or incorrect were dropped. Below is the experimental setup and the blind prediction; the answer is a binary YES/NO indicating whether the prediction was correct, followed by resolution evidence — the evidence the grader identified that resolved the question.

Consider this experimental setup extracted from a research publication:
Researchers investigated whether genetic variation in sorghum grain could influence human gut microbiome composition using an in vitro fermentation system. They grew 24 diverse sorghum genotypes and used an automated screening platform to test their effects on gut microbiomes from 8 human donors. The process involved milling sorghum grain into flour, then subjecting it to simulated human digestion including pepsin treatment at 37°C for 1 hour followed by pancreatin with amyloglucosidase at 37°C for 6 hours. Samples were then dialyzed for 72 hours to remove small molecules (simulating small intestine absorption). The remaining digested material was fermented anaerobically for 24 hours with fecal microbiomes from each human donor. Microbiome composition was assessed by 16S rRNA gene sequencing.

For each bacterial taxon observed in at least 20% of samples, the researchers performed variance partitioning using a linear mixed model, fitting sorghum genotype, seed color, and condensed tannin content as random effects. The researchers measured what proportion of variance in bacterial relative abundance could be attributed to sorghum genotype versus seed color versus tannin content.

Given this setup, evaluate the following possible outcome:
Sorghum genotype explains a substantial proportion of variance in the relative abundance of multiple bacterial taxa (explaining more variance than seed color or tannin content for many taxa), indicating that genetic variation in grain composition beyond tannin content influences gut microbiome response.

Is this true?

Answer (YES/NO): NO